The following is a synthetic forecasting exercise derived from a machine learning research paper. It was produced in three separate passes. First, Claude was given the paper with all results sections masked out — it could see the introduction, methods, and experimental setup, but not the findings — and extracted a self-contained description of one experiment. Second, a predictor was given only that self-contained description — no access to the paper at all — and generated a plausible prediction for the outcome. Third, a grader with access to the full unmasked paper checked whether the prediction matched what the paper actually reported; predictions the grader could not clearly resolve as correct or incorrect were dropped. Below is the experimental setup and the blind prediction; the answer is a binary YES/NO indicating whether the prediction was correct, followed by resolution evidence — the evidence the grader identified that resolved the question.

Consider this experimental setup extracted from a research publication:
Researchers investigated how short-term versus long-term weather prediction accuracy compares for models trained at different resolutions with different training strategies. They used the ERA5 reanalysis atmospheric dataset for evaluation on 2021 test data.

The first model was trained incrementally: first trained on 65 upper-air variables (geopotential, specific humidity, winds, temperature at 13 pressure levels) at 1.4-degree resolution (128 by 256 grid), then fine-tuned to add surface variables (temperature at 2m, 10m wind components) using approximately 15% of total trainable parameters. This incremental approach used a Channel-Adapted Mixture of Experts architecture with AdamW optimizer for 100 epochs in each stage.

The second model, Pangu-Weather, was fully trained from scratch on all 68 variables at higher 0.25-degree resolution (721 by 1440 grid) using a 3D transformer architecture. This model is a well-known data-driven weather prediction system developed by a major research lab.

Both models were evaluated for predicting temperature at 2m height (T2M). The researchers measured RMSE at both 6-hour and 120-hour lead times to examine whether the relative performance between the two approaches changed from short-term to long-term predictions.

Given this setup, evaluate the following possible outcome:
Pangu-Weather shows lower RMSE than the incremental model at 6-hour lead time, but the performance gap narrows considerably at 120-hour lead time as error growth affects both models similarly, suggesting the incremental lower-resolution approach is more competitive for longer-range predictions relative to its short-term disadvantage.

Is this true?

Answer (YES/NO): NO